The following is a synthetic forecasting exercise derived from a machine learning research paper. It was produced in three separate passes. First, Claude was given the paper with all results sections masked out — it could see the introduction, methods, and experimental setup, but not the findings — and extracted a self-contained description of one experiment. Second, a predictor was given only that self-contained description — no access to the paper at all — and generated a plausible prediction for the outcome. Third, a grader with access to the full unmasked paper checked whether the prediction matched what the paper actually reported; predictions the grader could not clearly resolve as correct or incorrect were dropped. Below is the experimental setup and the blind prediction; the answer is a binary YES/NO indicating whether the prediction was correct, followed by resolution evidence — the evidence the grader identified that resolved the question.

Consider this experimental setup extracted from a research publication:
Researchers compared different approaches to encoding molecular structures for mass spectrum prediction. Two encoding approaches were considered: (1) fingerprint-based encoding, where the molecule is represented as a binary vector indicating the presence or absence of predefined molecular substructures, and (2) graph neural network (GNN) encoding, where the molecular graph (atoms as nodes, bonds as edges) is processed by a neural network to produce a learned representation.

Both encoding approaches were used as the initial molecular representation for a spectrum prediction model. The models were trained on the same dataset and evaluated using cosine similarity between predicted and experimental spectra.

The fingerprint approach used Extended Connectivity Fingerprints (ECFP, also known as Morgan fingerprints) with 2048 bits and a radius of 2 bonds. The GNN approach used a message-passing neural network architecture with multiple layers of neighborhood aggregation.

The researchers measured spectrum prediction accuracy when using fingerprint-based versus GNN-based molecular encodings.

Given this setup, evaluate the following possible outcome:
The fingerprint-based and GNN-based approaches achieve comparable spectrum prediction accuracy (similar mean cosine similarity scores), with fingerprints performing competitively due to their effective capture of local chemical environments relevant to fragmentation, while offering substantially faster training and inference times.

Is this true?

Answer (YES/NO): NO